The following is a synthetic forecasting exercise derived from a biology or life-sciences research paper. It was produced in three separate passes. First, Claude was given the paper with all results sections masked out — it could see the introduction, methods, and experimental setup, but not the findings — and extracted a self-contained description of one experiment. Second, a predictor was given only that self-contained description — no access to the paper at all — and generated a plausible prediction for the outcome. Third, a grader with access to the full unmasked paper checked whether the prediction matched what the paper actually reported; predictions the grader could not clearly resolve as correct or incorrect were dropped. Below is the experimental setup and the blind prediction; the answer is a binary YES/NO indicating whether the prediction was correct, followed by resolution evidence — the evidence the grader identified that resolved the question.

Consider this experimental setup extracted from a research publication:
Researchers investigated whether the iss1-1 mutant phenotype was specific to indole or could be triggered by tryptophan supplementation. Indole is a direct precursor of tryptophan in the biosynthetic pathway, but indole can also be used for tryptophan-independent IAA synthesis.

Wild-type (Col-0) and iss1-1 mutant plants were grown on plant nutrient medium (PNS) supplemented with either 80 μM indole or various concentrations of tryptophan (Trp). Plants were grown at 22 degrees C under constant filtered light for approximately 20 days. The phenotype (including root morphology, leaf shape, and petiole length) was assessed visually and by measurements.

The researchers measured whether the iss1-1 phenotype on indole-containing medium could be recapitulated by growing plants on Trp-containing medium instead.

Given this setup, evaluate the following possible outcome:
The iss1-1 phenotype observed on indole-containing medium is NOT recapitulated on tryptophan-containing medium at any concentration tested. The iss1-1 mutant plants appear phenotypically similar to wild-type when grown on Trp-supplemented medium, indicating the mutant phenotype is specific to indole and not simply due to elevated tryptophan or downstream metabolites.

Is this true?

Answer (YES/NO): YES